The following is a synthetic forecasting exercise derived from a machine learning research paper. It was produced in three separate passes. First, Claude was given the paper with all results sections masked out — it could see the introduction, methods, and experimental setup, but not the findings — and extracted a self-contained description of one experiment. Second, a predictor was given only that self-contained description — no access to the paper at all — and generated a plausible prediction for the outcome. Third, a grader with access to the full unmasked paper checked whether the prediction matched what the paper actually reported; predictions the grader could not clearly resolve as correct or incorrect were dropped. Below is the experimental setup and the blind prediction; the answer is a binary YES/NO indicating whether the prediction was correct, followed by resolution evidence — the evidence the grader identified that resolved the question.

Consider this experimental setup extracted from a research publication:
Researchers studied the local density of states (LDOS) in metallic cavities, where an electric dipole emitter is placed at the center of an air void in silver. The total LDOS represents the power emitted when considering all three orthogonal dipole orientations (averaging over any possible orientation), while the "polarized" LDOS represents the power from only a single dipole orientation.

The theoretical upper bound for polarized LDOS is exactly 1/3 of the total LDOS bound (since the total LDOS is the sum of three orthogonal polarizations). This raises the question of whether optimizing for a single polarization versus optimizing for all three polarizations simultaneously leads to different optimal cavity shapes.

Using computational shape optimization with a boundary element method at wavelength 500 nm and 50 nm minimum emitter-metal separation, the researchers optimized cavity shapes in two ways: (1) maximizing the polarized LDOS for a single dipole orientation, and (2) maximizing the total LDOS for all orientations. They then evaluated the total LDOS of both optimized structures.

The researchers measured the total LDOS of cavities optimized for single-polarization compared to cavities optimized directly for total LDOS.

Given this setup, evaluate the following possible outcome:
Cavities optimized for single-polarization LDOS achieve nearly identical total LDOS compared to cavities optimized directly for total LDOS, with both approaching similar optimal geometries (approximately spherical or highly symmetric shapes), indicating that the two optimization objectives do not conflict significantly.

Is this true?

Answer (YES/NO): NO